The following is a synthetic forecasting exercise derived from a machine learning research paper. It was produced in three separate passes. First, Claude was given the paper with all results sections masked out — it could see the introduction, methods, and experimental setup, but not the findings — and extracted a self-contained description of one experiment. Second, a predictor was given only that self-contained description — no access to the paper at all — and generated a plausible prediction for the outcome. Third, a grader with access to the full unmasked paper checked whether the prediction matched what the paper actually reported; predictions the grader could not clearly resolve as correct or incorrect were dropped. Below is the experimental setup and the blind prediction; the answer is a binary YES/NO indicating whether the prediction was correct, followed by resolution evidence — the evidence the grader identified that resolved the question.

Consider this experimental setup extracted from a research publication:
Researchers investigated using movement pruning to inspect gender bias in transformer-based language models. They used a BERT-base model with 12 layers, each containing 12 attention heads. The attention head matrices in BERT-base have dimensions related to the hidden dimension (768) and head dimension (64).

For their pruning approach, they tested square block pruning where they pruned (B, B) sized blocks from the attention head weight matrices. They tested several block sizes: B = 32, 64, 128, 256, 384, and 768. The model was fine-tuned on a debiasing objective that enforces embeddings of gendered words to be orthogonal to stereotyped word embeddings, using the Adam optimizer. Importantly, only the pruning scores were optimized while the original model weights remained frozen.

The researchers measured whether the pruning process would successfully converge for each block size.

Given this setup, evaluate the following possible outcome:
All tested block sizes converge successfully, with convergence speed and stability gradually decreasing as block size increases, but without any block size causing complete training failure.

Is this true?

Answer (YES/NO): NO